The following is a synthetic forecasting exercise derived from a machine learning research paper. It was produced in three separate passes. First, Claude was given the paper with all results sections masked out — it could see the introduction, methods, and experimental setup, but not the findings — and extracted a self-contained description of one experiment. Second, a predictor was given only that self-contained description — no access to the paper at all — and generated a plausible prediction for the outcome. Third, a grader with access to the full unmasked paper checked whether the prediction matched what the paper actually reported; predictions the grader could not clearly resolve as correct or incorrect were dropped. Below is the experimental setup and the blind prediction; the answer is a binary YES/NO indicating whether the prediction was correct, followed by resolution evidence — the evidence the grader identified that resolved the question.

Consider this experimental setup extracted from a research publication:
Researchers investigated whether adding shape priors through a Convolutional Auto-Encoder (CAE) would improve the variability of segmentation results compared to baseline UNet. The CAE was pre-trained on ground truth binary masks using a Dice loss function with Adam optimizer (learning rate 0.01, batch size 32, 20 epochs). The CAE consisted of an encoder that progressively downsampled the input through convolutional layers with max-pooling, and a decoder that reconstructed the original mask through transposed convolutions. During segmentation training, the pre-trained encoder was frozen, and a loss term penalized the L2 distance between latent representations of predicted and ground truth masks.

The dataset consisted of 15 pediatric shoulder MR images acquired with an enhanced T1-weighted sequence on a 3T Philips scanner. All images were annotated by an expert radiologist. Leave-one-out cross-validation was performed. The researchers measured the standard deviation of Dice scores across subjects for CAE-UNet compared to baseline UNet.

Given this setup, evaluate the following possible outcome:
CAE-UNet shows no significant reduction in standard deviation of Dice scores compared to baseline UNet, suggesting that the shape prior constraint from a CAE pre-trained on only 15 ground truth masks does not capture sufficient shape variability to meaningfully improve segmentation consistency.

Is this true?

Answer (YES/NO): NO